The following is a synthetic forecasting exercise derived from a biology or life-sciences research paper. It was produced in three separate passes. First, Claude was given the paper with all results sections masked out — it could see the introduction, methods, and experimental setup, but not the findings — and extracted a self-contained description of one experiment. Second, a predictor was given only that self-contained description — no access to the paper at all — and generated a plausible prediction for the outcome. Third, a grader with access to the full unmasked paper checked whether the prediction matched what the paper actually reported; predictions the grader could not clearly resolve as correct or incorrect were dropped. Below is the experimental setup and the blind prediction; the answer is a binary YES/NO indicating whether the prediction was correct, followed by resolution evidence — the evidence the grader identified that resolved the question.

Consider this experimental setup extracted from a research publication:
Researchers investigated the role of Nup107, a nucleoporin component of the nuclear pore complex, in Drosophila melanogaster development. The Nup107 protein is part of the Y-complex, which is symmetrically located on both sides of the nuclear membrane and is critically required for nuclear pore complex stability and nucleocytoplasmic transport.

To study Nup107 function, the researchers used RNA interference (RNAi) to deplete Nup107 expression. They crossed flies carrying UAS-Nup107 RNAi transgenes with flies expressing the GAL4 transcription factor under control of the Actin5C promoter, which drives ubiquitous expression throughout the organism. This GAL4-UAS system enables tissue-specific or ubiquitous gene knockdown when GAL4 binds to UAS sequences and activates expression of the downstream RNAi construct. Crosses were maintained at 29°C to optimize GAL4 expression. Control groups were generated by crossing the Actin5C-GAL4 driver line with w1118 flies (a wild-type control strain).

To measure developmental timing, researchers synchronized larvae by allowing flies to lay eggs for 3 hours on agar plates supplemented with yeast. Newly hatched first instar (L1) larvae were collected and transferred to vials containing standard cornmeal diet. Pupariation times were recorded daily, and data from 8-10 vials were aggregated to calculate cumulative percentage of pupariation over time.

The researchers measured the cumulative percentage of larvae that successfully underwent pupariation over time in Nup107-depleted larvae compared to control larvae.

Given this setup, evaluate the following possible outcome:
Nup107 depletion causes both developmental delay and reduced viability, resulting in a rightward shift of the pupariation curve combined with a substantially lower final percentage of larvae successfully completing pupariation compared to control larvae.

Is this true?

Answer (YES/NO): NO